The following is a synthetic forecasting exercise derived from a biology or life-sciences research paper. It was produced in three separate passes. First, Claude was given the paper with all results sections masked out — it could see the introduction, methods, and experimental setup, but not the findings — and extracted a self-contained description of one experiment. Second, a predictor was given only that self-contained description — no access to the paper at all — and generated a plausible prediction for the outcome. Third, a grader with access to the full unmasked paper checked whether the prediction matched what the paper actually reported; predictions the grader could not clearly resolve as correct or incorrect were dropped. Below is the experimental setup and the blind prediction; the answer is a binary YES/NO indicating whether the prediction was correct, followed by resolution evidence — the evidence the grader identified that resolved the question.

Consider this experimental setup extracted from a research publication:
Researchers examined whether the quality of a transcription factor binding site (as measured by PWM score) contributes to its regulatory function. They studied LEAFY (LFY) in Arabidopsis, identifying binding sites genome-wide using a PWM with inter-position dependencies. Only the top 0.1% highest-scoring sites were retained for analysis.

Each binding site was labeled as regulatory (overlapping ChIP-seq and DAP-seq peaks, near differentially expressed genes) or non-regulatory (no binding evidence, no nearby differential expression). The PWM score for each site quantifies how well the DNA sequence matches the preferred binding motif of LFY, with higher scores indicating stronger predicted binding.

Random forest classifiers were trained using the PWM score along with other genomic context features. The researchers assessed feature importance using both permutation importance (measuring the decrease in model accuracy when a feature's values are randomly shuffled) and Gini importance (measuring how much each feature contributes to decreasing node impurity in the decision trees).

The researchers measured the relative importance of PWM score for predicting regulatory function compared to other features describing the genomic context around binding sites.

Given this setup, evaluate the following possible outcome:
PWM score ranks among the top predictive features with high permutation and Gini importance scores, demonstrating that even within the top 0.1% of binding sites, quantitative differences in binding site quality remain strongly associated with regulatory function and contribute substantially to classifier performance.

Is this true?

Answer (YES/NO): YES